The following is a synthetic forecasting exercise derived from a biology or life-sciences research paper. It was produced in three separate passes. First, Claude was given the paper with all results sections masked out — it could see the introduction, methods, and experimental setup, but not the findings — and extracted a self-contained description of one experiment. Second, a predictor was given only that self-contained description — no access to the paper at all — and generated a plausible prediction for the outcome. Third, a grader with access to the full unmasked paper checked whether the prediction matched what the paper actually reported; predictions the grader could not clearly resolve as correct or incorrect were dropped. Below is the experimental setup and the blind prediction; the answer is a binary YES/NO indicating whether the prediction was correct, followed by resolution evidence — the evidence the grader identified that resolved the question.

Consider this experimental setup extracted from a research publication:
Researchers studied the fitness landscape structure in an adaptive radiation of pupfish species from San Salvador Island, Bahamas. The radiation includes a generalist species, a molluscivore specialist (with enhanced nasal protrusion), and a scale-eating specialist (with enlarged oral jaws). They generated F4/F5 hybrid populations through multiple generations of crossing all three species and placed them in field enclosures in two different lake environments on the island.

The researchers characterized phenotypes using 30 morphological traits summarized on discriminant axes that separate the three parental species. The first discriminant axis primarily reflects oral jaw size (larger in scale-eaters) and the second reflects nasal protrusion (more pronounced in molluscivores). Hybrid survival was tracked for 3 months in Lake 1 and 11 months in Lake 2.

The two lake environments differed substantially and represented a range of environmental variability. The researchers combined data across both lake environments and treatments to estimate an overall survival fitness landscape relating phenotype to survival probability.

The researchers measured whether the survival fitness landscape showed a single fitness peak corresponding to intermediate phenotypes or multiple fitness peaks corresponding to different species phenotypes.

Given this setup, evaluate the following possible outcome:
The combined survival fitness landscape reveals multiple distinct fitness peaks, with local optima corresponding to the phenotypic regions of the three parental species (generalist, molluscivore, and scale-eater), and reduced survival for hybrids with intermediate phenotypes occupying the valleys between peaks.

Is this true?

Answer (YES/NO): NO